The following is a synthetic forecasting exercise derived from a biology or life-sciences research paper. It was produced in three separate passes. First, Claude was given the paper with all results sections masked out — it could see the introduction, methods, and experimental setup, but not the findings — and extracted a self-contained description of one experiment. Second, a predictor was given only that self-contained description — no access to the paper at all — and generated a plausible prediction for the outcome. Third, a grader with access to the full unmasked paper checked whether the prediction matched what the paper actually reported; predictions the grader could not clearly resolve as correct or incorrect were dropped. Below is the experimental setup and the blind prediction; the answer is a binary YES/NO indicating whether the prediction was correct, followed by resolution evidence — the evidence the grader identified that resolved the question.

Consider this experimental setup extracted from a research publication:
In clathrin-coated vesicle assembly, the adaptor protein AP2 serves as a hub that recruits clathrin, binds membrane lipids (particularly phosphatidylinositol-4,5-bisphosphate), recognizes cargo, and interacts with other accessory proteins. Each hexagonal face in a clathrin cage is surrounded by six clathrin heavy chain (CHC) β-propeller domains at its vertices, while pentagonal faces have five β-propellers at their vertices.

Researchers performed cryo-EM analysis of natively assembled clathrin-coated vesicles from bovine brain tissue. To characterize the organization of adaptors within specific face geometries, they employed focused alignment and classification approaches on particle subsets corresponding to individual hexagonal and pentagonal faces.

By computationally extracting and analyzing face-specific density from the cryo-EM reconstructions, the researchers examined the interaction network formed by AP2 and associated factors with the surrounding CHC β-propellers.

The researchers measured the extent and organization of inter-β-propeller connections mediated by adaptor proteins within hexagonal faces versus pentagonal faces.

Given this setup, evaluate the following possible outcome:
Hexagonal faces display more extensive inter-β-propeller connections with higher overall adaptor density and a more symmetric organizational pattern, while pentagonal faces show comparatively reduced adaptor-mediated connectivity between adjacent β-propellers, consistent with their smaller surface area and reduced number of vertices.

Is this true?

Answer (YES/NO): YES